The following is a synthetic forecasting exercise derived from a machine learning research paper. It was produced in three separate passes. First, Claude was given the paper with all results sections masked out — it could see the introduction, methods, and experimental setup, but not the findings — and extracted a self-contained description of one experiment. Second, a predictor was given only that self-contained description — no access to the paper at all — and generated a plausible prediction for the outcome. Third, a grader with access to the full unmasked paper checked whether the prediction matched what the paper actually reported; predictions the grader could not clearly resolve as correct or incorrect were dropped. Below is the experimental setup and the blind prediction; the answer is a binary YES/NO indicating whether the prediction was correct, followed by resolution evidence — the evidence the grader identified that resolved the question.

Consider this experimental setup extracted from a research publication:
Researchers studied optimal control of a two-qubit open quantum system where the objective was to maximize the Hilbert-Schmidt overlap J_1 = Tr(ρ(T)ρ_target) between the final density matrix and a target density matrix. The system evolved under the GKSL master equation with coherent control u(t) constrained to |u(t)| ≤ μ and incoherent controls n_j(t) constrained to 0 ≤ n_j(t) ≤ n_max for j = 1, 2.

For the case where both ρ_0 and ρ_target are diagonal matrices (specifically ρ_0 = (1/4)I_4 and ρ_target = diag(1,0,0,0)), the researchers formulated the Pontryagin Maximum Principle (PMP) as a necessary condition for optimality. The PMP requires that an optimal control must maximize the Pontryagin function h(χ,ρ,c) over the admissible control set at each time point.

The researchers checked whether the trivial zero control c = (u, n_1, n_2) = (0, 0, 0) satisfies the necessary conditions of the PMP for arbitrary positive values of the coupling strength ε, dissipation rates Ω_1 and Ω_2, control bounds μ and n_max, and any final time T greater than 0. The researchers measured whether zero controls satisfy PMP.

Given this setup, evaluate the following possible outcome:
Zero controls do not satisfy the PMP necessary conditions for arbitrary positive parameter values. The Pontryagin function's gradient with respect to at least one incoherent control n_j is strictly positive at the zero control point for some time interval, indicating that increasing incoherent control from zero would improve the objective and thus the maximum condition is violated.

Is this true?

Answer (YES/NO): NO